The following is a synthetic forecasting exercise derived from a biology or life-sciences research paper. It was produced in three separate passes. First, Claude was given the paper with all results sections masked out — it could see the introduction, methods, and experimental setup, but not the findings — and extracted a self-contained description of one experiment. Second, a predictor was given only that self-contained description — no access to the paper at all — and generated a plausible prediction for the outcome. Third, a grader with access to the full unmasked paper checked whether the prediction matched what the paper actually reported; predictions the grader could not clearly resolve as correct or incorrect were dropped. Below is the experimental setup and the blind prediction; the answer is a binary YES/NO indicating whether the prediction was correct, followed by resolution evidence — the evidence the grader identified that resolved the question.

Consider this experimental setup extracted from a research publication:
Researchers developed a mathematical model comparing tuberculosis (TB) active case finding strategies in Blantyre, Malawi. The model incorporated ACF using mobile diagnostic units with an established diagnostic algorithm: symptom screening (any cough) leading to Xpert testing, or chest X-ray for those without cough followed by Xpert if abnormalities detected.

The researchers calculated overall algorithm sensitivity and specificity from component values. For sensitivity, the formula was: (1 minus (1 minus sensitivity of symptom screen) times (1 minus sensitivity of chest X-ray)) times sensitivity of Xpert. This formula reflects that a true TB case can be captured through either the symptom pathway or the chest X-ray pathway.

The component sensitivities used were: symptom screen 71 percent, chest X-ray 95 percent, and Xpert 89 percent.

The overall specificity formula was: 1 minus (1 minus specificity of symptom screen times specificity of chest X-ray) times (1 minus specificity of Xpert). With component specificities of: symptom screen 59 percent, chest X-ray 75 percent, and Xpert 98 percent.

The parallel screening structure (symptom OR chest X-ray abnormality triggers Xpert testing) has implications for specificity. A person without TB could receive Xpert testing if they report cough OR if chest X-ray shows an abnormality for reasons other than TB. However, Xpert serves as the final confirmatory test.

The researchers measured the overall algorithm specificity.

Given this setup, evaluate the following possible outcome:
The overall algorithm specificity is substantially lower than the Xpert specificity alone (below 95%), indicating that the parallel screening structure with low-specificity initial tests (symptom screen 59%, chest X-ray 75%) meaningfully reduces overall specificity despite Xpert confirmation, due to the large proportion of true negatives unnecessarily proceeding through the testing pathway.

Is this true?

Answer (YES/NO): NO